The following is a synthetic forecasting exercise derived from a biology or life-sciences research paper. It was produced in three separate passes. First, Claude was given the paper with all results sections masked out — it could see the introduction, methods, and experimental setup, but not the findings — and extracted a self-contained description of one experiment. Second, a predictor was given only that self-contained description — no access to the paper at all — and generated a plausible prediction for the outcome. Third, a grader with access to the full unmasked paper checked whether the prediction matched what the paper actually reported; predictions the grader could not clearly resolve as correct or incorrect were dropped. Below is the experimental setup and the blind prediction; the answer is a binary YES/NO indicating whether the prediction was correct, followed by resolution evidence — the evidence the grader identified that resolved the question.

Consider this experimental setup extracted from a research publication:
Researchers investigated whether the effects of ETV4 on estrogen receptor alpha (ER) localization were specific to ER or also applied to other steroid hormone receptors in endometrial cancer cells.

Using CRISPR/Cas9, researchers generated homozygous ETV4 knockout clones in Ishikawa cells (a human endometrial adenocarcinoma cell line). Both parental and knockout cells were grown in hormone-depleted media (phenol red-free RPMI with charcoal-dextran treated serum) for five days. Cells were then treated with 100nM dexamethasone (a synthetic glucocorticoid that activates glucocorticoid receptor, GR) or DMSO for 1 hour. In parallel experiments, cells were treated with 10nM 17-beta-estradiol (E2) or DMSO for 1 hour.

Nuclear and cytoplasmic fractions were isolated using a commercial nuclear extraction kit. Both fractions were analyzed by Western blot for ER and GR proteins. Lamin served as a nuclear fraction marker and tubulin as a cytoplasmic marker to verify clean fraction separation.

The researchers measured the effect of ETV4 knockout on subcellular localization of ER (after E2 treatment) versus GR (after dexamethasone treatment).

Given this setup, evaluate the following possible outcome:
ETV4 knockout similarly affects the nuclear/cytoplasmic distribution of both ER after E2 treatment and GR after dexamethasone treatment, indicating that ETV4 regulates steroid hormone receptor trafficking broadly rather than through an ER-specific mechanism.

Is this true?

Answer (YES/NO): NO